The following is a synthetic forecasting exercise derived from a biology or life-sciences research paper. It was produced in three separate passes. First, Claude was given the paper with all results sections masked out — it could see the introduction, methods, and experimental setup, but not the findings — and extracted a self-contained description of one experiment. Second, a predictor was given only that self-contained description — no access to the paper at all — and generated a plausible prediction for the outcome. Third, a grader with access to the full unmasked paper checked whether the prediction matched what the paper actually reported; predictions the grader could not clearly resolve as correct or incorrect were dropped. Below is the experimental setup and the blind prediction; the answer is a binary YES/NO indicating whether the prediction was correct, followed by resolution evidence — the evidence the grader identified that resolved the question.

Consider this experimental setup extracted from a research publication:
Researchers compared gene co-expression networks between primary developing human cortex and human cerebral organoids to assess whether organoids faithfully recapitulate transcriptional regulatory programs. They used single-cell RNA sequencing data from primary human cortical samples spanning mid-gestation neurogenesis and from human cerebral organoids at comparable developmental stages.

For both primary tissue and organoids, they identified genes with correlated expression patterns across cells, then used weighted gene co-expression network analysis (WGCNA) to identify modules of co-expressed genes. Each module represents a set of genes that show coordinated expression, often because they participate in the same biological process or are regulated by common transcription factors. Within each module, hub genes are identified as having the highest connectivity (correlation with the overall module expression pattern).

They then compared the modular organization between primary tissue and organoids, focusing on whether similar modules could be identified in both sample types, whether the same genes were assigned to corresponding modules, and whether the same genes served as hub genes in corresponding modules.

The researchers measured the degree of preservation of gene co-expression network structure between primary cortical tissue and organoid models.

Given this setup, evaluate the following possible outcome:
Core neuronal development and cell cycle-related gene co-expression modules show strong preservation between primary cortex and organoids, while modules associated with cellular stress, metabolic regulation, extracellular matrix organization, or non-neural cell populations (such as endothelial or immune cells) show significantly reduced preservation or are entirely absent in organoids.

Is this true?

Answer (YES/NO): NO